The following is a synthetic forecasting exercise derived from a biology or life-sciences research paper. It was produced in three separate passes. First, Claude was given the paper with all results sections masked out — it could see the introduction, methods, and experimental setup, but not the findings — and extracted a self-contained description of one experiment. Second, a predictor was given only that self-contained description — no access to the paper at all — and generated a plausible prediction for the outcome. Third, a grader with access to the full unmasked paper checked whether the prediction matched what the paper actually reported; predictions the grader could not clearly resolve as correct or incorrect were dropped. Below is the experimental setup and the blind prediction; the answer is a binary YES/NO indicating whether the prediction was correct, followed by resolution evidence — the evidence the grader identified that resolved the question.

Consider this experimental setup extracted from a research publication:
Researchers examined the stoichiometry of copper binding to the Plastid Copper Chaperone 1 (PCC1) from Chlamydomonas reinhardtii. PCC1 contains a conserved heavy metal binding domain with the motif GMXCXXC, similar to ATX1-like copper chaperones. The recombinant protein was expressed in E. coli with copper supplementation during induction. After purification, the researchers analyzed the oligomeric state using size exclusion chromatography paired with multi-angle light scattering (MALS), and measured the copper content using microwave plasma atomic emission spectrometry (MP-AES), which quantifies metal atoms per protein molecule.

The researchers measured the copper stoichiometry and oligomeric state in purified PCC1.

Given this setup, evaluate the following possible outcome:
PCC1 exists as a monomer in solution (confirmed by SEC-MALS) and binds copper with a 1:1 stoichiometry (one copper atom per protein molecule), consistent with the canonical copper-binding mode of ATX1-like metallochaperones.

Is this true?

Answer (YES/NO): NO